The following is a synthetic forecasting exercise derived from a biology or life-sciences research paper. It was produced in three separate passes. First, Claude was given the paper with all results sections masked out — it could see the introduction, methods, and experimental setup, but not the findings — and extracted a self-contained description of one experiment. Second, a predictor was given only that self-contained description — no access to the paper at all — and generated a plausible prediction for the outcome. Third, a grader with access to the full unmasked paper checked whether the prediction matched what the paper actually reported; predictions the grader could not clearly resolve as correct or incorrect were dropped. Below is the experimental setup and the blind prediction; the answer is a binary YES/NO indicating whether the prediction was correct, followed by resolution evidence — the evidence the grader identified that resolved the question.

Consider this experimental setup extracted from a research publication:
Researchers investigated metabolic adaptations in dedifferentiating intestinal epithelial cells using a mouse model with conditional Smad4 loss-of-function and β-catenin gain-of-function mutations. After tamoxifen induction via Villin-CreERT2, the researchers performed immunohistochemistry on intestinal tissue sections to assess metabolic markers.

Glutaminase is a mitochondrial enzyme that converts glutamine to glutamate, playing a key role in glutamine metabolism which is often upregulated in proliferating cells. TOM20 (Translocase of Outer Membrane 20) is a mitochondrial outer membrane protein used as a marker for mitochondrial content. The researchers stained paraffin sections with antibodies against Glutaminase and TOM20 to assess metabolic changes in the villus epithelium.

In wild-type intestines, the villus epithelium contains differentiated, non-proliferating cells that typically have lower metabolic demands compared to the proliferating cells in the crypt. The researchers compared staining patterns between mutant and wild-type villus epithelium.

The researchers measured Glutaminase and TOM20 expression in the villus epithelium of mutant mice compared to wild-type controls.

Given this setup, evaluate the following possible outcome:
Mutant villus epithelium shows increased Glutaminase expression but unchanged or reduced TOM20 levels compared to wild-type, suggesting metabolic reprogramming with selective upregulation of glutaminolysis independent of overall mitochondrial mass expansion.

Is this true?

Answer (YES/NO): NO